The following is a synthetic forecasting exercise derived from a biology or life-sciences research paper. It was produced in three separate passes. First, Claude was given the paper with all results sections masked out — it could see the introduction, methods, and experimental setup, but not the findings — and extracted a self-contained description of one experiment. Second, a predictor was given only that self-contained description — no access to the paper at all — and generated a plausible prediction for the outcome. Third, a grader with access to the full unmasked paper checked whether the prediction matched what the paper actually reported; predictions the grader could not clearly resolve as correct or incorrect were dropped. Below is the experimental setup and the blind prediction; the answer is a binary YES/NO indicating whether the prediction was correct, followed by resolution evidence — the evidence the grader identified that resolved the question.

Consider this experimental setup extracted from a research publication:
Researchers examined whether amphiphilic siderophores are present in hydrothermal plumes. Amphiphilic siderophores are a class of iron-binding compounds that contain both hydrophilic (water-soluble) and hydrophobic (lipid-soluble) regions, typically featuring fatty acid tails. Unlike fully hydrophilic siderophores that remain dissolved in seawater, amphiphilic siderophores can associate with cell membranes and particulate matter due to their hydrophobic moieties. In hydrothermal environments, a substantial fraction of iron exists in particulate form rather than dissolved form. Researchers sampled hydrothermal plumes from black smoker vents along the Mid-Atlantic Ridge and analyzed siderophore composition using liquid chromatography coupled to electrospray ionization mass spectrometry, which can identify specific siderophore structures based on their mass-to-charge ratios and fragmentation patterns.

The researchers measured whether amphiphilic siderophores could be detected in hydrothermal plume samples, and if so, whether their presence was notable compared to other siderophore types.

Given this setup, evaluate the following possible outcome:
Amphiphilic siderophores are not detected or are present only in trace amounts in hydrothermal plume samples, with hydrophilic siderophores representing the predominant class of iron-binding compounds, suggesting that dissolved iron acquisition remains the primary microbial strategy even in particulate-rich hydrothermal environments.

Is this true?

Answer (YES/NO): NO